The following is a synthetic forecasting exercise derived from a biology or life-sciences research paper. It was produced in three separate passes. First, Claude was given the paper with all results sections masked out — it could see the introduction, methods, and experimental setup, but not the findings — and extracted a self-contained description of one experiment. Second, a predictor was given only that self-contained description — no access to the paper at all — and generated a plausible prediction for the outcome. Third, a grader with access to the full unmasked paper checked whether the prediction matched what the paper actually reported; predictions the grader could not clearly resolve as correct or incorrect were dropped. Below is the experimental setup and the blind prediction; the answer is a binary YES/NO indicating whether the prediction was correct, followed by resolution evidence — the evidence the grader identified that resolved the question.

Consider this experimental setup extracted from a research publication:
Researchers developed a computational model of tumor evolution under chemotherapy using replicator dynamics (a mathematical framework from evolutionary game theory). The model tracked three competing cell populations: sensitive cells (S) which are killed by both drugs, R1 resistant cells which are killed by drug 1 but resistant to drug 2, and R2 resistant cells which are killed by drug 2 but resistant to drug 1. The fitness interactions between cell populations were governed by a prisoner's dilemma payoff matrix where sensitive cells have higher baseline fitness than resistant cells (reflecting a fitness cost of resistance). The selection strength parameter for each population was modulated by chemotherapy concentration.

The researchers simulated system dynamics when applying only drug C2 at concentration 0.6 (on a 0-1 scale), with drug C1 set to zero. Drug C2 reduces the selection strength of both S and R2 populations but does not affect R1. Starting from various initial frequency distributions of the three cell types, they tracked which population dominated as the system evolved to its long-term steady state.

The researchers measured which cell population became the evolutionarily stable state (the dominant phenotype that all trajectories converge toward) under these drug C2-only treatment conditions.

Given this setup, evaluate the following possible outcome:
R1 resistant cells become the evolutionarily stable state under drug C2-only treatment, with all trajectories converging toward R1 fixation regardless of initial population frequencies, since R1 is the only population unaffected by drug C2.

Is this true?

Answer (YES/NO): YES